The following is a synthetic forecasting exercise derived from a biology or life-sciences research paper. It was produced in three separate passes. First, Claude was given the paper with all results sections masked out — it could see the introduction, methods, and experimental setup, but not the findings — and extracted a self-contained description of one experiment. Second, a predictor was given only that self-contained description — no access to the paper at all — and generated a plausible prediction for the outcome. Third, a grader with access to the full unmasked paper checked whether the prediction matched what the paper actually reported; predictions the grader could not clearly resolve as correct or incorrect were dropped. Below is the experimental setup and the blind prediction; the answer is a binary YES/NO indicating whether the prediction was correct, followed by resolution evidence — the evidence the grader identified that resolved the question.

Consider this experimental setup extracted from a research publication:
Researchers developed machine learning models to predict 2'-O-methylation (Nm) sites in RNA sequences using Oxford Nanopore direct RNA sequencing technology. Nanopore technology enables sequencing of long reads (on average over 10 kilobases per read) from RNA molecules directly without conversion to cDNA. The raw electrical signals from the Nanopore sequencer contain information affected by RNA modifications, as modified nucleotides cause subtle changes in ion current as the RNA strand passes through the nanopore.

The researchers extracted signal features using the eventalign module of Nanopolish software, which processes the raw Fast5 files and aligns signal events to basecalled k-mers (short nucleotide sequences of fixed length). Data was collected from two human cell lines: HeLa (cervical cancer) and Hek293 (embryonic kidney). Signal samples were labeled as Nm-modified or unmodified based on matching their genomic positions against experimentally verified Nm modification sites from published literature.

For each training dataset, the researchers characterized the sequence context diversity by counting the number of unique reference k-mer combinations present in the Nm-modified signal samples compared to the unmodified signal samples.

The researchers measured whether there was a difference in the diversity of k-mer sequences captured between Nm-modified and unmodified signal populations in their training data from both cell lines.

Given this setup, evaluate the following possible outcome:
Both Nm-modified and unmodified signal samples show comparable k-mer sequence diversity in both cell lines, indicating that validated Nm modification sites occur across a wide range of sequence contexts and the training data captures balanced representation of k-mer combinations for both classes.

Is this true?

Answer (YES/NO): NO